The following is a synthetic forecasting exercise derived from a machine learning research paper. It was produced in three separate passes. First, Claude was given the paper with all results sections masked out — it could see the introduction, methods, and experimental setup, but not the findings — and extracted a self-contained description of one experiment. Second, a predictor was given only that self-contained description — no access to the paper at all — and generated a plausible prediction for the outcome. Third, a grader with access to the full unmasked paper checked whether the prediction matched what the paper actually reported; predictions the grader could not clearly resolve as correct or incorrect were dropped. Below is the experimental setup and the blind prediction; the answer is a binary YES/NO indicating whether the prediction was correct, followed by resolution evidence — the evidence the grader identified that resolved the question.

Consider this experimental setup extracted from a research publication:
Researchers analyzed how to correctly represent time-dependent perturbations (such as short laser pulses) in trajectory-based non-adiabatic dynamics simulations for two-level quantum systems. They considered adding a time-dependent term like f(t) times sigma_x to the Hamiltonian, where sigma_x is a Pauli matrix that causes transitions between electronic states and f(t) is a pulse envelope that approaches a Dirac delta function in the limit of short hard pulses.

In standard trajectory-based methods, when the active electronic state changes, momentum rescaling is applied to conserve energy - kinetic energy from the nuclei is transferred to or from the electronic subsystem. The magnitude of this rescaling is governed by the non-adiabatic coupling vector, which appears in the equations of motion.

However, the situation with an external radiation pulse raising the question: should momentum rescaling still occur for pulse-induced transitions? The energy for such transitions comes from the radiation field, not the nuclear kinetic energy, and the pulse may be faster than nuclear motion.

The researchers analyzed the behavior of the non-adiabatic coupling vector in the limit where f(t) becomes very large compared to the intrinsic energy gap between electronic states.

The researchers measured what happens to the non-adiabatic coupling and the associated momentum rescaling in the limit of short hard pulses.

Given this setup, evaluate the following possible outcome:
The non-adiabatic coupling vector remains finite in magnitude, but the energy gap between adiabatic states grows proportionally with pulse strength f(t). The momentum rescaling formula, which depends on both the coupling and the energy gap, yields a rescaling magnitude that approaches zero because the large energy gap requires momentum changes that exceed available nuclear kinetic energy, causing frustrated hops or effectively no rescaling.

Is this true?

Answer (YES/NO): NO